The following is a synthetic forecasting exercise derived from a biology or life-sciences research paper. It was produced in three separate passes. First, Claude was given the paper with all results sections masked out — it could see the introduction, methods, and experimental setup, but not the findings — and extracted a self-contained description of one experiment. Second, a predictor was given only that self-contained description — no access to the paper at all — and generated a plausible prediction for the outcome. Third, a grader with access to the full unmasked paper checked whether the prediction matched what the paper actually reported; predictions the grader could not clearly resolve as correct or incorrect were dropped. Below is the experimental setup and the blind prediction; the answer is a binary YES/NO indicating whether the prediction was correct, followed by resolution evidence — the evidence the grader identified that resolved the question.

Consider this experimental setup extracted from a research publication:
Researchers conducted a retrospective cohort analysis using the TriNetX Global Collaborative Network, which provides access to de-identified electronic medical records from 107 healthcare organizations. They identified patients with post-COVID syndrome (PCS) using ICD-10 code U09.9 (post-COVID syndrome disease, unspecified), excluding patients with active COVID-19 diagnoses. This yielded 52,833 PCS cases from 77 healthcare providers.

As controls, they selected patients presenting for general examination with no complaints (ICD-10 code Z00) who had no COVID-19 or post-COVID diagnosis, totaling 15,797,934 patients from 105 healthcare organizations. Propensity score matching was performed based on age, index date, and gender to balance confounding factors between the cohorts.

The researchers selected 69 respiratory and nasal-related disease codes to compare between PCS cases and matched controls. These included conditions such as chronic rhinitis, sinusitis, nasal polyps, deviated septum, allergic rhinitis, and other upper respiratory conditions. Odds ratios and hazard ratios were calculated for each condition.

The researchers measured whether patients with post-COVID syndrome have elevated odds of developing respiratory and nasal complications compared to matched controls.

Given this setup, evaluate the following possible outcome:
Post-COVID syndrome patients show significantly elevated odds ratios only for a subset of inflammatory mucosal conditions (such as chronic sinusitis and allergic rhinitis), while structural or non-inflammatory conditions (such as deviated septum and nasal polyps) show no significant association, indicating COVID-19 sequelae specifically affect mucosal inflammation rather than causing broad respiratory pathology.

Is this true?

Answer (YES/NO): NO